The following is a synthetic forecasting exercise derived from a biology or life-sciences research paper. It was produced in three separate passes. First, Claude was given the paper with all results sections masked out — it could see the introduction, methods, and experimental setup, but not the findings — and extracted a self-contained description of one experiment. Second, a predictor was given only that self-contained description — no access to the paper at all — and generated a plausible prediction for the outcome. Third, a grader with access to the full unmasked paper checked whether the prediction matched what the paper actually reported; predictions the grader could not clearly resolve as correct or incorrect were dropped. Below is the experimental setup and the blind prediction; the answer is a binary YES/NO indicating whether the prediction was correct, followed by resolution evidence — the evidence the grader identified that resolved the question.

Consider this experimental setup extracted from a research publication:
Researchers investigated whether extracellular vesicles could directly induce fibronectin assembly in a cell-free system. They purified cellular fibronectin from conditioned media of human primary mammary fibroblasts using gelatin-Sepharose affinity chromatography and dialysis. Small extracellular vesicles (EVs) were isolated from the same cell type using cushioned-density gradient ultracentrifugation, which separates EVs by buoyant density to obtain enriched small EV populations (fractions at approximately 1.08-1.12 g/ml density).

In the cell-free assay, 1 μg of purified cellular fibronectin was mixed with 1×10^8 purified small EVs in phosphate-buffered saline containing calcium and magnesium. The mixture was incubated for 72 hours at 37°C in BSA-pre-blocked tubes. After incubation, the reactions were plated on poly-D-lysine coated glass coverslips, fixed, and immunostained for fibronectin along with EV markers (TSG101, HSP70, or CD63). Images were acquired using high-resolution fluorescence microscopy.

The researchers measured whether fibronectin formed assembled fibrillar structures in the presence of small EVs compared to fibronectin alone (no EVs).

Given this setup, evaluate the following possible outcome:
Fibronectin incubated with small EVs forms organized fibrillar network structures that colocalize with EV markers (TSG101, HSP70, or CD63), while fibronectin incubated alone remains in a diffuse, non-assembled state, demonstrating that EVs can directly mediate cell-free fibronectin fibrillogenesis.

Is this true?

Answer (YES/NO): YES